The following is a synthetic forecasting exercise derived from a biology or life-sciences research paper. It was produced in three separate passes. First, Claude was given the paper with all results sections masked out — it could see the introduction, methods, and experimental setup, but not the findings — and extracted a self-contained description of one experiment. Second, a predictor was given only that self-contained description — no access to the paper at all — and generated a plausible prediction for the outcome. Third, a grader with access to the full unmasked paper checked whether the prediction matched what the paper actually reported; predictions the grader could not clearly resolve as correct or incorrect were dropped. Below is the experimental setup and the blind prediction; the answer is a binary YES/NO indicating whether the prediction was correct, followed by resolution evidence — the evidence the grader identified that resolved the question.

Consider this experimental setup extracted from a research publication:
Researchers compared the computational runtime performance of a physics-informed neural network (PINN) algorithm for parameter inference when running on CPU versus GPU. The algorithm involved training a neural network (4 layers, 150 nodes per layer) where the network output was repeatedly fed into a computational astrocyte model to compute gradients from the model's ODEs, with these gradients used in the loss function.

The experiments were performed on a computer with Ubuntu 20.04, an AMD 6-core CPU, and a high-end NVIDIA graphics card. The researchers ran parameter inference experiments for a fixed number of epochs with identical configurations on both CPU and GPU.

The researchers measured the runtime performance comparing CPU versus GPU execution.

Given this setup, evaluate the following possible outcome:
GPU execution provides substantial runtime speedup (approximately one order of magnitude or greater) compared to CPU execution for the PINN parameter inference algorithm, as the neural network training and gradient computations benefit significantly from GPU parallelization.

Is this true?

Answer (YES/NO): NO